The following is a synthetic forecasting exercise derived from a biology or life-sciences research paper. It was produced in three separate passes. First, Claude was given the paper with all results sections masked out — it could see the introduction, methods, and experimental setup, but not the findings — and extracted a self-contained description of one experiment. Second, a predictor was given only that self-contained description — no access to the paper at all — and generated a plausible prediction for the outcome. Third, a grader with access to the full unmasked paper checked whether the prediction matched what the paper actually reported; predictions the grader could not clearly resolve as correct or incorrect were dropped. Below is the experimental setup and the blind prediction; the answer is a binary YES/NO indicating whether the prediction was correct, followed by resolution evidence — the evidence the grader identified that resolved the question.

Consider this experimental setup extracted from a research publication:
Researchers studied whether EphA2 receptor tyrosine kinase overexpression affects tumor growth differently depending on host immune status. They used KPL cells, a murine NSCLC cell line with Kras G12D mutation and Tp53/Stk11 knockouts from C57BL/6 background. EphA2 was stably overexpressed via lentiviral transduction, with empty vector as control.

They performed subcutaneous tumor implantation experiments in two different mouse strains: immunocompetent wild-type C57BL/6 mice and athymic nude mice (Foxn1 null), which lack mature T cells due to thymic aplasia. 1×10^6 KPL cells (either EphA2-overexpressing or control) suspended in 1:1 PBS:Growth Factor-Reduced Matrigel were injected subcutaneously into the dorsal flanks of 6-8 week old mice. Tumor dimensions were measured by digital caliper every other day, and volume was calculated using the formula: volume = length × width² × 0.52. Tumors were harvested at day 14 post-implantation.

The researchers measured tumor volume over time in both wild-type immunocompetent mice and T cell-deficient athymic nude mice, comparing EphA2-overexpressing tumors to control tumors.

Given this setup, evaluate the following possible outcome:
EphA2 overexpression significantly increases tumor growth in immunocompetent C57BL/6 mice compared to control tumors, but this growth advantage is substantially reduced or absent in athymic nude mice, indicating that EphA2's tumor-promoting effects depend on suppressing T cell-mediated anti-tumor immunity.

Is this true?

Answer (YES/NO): YES